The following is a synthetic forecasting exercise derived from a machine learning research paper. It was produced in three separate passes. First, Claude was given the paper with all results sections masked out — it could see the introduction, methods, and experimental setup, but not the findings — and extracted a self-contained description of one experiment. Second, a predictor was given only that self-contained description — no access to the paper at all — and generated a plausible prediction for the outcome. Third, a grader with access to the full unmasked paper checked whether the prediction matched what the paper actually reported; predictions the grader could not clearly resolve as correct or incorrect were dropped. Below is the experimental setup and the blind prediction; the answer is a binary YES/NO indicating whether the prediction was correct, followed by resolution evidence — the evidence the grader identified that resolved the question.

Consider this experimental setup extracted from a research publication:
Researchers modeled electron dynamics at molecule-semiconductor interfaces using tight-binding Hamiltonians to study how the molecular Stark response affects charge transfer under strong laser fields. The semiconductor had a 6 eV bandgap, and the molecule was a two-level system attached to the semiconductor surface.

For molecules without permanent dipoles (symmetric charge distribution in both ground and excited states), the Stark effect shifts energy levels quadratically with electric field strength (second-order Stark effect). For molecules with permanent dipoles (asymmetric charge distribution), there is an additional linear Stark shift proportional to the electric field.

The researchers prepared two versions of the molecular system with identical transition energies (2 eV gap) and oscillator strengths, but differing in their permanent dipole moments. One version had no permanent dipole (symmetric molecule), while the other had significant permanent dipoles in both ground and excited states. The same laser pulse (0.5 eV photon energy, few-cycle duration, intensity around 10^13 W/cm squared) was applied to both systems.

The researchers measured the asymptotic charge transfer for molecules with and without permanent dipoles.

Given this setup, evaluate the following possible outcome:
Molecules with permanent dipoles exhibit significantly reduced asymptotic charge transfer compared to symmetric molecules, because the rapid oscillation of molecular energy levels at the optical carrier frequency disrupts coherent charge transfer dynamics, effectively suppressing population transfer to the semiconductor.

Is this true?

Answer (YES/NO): NO